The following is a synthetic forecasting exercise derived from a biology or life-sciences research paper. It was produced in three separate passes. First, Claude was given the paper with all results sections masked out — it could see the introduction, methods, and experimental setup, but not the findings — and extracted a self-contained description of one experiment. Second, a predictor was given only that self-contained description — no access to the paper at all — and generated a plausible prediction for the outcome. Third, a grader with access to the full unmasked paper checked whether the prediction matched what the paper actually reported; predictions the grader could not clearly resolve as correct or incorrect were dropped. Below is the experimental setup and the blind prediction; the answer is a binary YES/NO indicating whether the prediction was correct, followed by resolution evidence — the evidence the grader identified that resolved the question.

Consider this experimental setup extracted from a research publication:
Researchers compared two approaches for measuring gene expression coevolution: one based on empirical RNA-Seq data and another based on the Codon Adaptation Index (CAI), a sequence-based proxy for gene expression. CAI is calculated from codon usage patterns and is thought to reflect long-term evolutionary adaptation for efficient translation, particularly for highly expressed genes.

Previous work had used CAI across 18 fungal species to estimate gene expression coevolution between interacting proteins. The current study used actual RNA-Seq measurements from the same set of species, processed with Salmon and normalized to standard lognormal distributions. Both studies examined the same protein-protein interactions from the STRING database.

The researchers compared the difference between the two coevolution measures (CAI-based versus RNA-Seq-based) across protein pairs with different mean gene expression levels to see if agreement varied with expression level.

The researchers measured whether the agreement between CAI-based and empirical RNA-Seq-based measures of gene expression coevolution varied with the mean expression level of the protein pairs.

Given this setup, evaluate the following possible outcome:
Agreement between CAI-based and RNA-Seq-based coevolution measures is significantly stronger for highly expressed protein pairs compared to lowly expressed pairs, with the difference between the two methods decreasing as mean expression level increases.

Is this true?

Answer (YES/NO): YES